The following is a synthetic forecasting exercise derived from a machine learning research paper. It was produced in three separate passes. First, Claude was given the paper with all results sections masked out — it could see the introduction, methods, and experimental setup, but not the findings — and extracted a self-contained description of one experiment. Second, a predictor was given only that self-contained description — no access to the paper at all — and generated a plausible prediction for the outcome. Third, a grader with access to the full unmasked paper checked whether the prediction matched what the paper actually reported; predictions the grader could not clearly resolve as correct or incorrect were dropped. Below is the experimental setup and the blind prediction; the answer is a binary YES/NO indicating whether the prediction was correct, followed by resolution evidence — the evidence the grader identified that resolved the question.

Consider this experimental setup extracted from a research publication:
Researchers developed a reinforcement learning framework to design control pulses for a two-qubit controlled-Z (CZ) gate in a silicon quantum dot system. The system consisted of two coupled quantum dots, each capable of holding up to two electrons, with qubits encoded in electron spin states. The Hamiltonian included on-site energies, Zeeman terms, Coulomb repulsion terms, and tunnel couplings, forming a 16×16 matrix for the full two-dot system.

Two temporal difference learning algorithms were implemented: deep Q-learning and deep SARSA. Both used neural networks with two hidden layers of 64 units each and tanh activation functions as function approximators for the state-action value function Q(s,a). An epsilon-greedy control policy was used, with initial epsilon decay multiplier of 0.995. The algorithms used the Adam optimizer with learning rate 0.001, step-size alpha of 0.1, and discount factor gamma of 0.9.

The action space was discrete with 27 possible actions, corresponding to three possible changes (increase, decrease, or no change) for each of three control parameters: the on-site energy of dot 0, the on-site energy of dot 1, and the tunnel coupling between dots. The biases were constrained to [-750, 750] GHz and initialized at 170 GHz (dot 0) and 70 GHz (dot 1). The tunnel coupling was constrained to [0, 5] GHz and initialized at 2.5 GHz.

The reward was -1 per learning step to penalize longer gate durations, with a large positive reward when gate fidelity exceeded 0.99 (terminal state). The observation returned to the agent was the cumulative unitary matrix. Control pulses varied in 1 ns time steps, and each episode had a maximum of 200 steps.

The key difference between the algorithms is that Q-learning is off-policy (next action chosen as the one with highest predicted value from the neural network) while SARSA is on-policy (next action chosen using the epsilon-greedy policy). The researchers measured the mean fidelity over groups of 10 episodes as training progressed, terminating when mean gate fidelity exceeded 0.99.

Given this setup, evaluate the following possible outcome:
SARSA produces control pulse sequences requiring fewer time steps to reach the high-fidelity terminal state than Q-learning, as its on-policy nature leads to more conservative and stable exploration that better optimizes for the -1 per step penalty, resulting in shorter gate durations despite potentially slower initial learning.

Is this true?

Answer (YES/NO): NO